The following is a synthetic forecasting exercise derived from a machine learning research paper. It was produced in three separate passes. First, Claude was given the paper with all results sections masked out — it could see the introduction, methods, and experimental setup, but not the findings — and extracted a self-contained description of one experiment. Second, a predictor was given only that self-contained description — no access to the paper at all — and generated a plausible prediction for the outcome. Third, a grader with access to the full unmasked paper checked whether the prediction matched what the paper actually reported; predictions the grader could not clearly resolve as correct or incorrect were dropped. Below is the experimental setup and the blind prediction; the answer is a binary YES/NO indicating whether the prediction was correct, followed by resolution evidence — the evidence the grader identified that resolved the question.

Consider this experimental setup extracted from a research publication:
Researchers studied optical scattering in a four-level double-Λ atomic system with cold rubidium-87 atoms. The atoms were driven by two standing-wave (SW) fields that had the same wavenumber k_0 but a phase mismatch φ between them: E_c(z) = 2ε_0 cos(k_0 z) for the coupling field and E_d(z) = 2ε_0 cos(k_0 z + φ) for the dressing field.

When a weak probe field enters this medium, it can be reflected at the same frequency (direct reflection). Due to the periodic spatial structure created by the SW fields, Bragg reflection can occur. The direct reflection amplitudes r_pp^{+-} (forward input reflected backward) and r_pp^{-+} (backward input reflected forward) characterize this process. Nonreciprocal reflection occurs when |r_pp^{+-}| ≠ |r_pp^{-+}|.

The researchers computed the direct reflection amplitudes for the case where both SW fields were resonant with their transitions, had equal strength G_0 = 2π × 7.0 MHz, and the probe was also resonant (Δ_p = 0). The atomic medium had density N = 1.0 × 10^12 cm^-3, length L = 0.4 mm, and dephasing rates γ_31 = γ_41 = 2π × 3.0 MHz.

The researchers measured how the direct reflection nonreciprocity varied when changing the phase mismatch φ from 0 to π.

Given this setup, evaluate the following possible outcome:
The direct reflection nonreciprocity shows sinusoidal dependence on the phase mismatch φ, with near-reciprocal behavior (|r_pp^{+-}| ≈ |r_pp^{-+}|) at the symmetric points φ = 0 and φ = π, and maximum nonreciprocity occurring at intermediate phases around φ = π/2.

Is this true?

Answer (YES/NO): NO